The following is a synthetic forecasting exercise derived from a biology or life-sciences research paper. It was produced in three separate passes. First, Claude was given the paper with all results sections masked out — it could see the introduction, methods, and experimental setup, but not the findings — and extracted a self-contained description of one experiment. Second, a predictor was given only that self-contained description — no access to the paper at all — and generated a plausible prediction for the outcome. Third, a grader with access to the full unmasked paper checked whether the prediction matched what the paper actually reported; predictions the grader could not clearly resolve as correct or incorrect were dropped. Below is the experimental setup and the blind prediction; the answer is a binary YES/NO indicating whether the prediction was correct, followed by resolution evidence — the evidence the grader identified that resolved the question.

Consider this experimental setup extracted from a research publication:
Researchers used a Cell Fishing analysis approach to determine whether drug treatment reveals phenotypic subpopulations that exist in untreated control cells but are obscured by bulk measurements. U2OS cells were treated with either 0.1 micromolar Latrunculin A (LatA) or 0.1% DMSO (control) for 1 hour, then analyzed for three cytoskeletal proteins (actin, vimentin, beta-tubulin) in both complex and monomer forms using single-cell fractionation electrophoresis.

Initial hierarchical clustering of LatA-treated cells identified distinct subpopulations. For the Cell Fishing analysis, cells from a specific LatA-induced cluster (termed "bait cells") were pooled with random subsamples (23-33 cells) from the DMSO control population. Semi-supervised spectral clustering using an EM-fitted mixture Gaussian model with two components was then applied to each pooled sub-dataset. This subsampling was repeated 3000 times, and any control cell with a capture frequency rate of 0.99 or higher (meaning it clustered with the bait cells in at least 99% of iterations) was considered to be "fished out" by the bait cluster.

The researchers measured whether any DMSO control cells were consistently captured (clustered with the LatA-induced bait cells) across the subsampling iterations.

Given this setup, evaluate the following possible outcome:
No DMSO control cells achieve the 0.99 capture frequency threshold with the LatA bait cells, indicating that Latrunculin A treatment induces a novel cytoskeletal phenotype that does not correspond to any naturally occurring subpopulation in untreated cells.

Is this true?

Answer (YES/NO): NO